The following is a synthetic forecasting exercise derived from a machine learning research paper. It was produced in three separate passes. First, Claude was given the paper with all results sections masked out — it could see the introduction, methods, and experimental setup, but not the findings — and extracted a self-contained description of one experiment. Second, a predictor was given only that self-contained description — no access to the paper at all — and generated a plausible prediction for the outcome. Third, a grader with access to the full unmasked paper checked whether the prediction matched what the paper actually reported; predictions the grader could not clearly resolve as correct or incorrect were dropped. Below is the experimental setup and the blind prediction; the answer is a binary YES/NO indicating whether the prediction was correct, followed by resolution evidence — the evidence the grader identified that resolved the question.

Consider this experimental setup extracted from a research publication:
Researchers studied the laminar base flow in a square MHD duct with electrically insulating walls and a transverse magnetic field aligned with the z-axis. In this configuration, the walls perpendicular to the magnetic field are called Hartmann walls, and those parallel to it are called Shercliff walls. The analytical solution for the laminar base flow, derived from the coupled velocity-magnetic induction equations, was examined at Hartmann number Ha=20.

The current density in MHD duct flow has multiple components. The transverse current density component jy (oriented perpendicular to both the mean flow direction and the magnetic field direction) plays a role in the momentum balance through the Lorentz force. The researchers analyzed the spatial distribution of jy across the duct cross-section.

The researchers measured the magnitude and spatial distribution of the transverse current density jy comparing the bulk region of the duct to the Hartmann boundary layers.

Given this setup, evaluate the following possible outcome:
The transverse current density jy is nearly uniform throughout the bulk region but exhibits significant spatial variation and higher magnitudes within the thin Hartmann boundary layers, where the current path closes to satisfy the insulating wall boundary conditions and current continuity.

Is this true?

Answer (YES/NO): YES